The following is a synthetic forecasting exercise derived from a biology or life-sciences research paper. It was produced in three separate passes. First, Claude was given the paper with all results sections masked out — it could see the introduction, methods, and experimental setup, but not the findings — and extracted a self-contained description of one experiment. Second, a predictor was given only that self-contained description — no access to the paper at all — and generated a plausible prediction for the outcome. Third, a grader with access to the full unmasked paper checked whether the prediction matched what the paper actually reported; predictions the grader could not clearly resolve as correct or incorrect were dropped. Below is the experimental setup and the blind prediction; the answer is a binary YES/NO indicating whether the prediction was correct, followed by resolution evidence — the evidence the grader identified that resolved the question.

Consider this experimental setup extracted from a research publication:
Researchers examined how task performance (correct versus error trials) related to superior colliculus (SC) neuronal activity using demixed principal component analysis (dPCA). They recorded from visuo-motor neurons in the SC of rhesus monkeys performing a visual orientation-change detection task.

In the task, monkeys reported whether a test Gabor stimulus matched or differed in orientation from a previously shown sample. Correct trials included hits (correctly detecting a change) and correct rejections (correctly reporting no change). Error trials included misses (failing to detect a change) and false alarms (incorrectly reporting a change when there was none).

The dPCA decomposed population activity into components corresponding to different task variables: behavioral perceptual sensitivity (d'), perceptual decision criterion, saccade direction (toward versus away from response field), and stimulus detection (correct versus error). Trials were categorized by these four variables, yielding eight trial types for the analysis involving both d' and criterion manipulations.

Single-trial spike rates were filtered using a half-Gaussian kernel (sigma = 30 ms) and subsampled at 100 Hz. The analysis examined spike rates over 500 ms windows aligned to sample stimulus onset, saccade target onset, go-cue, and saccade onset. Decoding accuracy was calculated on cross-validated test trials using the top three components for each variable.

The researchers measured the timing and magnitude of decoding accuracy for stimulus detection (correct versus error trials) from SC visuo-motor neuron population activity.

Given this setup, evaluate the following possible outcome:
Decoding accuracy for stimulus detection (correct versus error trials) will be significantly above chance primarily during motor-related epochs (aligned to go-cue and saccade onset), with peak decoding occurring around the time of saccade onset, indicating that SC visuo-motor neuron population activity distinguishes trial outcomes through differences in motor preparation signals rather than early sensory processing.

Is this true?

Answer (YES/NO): NO